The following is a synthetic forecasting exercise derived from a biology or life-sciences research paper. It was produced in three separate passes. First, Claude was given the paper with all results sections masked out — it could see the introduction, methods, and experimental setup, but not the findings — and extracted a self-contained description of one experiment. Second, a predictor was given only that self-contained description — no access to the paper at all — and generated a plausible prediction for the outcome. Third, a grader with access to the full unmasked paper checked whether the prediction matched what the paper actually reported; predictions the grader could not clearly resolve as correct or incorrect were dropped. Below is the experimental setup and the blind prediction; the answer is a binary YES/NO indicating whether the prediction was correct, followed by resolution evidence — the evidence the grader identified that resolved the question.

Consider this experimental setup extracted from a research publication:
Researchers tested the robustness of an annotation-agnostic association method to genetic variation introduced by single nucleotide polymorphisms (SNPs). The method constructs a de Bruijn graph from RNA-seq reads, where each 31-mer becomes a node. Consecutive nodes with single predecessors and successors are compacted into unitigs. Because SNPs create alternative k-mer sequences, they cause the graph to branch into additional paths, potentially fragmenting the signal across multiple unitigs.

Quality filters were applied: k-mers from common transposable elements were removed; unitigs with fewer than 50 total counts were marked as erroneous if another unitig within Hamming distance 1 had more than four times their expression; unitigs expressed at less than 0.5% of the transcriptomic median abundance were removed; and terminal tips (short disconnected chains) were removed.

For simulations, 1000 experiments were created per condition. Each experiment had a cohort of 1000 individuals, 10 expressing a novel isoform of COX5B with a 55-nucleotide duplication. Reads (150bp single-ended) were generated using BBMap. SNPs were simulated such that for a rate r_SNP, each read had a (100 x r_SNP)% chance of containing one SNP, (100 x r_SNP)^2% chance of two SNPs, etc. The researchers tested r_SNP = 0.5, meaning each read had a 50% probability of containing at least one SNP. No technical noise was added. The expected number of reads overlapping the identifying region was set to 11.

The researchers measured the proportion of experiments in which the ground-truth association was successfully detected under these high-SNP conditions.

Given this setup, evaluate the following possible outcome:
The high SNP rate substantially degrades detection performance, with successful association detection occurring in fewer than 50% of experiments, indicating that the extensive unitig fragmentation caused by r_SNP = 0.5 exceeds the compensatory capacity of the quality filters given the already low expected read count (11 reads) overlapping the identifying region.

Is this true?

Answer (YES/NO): NO